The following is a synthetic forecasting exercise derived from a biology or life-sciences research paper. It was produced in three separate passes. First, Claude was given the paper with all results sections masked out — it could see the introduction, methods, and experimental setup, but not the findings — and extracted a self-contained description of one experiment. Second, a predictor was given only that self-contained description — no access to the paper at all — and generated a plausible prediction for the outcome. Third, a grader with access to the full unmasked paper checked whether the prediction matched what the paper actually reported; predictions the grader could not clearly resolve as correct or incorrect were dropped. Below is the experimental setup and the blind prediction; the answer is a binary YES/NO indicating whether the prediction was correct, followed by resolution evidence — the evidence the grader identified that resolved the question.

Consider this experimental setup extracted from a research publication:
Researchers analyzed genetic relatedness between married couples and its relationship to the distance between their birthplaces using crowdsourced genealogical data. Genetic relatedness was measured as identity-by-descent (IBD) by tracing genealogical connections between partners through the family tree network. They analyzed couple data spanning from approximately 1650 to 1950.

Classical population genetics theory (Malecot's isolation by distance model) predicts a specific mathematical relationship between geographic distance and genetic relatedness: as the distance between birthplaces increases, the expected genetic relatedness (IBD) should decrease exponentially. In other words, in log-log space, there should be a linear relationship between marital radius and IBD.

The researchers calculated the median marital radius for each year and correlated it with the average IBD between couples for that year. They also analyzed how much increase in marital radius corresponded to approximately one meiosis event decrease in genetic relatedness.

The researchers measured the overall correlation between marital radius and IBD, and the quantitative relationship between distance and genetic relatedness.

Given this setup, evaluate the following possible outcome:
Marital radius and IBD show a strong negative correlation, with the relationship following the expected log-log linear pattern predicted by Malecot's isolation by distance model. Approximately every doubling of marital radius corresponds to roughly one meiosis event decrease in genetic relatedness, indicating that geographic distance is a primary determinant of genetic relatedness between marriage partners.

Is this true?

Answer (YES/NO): NO